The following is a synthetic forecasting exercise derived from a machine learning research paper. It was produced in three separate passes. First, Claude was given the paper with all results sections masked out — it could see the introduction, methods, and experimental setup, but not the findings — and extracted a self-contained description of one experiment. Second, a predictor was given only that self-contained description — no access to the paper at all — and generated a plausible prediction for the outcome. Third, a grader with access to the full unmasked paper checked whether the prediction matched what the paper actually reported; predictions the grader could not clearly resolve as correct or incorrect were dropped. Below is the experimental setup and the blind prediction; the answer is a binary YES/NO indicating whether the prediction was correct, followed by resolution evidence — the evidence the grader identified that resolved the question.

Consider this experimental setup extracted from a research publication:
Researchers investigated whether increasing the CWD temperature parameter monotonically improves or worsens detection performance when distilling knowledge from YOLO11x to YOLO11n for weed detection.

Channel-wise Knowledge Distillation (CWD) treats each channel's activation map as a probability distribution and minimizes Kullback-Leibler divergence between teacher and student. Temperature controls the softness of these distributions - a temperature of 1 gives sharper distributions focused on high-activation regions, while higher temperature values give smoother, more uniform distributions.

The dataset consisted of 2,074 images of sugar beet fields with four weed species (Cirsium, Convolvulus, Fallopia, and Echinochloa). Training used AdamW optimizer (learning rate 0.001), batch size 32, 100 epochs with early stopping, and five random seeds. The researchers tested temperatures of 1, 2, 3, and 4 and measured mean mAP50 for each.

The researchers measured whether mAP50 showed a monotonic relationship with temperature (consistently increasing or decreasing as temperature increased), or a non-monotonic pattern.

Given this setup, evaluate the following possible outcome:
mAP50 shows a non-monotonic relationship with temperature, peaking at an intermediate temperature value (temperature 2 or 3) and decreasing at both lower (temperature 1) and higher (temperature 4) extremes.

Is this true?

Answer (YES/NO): YES